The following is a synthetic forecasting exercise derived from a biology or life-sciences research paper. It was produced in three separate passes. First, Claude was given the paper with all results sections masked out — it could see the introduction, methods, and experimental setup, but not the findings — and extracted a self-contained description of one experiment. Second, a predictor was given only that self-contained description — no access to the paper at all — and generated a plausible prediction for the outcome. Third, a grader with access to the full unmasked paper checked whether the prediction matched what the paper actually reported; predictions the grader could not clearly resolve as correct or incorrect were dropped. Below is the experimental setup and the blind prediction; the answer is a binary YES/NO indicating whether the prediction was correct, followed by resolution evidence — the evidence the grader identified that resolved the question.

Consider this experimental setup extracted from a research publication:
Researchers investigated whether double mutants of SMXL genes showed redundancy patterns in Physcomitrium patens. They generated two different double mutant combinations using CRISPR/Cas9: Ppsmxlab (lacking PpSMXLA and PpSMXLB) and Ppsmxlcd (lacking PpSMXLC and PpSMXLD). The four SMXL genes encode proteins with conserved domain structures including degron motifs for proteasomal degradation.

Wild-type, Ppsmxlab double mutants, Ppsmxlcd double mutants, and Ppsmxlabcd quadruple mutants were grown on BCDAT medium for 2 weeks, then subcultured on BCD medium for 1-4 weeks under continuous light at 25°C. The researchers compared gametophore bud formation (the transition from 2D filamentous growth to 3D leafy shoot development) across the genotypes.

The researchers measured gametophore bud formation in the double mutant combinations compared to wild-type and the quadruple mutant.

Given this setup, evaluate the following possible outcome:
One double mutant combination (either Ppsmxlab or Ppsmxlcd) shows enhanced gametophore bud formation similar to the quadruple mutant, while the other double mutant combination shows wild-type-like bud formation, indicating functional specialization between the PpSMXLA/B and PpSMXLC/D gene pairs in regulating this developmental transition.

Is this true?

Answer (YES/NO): NO